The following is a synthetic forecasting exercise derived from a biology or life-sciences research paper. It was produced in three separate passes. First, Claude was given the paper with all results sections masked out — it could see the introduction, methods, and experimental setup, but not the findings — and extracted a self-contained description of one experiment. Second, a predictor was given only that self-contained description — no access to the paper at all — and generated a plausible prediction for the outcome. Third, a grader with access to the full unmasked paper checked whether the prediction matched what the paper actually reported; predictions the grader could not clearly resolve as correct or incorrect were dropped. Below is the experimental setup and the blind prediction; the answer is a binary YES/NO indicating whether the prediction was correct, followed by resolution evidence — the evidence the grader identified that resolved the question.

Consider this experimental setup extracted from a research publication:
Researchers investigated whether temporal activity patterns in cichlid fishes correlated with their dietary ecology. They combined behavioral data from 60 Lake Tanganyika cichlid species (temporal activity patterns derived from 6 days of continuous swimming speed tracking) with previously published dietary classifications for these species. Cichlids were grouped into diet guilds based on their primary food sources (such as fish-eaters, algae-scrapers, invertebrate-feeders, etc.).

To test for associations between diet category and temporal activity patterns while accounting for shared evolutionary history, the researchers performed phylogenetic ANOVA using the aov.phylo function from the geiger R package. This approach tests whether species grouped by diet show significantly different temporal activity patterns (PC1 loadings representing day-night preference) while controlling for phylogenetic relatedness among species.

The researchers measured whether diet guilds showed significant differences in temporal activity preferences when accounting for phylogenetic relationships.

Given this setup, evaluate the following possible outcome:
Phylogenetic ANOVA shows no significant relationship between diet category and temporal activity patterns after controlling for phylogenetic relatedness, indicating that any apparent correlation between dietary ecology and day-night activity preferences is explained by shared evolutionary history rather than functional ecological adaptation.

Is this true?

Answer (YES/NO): NO